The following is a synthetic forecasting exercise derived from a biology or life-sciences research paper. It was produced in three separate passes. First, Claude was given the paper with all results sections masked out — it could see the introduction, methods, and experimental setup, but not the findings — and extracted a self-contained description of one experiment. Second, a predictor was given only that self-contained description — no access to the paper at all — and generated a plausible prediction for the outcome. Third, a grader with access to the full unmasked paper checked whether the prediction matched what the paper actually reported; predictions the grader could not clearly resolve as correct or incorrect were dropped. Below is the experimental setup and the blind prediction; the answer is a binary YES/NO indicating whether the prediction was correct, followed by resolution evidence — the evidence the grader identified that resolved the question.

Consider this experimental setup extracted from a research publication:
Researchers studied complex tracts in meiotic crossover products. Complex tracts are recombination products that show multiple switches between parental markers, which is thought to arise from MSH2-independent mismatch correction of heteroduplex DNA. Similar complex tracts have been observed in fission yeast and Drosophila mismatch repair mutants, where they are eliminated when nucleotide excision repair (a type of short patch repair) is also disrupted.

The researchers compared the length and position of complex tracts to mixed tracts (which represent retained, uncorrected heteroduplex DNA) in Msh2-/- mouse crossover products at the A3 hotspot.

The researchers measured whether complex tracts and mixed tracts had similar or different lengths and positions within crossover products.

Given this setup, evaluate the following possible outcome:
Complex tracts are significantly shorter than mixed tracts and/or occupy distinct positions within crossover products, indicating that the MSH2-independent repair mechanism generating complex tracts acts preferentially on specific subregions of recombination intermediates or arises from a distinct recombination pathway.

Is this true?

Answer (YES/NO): NO